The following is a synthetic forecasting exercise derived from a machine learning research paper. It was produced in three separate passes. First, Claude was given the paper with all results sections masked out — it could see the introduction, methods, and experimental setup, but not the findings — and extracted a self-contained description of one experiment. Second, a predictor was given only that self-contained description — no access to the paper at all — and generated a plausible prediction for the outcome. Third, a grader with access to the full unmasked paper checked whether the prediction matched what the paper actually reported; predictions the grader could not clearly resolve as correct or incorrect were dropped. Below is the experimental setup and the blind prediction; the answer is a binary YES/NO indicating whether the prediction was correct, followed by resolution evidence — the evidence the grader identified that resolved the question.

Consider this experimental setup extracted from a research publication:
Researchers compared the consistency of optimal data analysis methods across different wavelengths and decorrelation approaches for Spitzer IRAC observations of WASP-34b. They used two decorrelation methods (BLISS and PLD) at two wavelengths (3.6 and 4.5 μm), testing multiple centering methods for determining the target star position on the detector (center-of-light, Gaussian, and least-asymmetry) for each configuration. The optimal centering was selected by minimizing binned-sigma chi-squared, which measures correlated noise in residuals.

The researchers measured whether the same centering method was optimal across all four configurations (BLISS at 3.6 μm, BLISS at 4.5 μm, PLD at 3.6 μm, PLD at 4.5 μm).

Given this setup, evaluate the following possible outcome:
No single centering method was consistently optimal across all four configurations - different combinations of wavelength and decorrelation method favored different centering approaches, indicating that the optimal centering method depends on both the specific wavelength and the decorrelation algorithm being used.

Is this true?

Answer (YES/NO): YES